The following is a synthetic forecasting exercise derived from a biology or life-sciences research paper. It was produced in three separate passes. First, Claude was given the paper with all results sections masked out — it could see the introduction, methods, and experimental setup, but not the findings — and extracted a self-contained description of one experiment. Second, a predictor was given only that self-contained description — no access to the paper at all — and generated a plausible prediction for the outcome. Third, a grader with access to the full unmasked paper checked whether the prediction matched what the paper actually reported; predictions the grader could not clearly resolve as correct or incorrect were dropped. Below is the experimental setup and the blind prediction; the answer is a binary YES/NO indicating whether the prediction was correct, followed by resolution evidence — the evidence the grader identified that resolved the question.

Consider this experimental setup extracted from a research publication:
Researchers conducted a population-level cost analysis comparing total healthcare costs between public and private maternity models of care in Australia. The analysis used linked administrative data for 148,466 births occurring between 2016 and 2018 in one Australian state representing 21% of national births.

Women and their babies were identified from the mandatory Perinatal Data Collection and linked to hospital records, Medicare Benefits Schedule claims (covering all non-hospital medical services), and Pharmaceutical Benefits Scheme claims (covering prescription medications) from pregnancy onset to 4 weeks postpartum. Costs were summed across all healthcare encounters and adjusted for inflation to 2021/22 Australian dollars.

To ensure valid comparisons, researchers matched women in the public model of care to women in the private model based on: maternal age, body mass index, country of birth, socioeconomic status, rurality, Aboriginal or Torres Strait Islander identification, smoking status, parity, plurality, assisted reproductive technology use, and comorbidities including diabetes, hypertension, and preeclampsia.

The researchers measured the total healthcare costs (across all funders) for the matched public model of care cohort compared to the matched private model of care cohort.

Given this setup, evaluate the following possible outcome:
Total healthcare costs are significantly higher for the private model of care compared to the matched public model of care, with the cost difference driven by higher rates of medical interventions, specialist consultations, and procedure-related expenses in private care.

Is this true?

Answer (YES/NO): NO